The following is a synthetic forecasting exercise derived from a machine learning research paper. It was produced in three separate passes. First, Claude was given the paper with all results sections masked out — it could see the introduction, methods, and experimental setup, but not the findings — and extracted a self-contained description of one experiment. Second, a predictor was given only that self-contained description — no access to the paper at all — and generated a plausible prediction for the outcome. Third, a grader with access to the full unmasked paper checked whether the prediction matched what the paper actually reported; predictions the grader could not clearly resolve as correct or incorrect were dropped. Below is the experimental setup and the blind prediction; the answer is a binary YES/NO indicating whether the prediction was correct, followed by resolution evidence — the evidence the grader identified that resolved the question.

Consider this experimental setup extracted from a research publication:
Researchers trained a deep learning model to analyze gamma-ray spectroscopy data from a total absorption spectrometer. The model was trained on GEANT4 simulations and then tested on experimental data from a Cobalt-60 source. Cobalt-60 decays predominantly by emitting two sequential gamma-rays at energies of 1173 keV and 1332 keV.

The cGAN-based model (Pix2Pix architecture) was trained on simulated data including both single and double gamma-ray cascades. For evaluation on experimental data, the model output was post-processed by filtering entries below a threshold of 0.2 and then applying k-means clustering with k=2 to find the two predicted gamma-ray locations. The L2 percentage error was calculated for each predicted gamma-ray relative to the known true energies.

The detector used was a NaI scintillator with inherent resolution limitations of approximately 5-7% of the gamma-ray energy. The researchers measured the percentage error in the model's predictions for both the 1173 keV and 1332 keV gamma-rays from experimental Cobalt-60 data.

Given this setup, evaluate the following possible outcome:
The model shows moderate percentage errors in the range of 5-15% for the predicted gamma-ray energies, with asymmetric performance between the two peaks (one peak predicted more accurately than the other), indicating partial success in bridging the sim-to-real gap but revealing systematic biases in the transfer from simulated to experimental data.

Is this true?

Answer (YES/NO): NO